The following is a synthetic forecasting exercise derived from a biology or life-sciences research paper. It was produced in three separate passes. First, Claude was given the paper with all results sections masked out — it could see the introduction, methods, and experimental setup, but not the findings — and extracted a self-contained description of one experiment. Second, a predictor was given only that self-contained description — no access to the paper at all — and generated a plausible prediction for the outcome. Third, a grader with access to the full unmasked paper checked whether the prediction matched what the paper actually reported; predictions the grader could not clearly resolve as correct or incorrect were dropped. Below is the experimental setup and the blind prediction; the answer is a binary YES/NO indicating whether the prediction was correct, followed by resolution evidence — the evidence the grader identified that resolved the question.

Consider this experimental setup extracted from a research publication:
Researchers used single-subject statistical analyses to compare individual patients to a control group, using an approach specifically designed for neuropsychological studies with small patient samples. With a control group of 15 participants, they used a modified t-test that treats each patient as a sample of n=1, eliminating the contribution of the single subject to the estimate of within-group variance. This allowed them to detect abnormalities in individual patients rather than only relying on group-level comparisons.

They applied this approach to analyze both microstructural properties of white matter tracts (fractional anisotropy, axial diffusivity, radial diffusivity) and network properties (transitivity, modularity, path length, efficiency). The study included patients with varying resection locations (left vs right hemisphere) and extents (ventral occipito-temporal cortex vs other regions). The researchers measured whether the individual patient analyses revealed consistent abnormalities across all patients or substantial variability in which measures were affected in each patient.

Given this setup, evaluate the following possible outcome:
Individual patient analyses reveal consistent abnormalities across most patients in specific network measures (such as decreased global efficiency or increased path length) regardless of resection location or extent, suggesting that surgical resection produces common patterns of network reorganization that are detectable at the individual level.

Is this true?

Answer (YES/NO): NO